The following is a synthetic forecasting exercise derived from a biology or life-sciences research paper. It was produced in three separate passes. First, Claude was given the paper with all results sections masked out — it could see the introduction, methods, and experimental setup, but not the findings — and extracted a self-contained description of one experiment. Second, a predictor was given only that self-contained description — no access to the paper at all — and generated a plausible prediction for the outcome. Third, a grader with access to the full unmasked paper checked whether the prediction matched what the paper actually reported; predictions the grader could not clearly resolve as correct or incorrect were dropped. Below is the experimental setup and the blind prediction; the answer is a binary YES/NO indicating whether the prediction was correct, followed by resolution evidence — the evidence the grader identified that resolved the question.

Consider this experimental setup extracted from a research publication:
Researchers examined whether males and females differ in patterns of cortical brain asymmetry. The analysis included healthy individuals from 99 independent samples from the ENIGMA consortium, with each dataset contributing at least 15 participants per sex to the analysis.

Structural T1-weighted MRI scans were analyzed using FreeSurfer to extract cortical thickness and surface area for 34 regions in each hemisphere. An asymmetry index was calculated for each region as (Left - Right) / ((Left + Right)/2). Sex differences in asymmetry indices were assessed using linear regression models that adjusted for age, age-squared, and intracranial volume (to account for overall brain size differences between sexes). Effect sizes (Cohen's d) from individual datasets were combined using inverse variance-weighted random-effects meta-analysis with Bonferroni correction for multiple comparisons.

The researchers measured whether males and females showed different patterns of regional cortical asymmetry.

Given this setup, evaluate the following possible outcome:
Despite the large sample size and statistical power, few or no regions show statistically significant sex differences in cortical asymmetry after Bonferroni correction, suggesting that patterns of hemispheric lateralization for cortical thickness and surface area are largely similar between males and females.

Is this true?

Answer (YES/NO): NO